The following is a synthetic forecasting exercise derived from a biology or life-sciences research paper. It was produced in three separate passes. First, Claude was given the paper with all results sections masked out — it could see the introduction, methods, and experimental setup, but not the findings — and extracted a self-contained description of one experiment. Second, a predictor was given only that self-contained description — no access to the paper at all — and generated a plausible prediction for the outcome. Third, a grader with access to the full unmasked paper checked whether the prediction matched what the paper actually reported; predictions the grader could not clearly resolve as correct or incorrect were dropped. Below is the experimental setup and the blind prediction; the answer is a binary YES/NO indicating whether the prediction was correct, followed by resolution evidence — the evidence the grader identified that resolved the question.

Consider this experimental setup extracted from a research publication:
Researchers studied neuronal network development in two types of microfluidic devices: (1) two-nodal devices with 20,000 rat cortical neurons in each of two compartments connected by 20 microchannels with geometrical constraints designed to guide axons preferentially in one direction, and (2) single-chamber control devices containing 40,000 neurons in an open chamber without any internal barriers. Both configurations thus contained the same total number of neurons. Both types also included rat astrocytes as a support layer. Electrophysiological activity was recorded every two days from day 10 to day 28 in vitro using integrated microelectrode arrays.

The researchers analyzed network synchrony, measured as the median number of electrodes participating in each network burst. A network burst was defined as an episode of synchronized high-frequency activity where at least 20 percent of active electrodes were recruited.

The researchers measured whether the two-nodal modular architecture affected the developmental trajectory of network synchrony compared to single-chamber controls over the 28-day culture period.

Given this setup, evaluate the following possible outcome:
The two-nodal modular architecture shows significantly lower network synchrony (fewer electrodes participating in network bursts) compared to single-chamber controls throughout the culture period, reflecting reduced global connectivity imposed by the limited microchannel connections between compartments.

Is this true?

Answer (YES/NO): YES